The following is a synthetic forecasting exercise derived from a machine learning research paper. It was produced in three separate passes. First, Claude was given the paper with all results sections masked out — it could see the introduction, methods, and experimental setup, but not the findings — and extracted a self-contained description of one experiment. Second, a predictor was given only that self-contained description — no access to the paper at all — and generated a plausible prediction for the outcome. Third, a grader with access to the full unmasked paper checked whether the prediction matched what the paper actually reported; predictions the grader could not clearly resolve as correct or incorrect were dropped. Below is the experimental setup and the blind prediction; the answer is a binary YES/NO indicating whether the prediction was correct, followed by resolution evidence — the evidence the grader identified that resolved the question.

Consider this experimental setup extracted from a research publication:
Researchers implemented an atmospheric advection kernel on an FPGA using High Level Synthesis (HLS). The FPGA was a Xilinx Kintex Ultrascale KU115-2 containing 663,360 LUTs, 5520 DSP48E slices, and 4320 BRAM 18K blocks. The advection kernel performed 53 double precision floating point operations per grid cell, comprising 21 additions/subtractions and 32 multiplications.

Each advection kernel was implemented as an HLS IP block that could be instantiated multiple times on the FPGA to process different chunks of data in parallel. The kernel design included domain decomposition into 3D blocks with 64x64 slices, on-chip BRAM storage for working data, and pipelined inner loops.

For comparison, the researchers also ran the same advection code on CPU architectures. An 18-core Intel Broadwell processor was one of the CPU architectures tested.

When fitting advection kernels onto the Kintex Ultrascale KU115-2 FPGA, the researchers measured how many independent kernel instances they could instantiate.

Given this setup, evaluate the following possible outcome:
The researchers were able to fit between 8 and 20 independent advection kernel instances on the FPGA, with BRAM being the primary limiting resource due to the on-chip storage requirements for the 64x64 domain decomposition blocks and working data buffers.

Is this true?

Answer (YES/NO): NO